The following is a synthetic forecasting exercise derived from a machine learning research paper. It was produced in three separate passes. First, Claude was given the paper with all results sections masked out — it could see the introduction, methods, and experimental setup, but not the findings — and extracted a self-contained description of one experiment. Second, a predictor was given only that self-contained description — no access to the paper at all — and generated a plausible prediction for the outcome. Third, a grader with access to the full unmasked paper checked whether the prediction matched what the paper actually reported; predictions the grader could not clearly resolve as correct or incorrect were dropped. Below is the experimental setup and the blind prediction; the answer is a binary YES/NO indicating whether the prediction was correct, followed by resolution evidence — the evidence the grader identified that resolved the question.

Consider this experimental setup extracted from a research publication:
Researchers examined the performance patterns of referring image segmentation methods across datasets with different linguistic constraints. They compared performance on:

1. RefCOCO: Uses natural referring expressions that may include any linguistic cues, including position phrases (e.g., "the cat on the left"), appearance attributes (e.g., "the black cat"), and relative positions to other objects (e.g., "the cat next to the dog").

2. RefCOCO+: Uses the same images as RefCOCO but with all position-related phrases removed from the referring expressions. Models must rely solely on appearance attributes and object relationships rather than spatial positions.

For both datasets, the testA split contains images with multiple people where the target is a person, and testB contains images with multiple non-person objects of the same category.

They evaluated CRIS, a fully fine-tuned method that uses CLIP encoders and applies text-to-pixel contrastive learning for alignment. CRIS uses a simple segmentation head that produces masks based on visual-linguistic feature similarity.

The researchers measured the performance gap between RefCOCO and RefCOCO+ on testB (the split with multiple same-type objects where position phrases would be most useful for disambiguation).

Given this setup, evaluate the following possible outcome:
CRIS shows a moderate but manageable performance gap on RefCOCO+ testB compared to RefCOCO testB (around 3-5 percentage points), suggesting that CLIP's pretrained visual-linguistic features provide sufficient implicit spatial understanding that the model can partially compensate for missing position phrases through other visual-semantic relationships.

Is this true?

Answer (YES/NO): NO